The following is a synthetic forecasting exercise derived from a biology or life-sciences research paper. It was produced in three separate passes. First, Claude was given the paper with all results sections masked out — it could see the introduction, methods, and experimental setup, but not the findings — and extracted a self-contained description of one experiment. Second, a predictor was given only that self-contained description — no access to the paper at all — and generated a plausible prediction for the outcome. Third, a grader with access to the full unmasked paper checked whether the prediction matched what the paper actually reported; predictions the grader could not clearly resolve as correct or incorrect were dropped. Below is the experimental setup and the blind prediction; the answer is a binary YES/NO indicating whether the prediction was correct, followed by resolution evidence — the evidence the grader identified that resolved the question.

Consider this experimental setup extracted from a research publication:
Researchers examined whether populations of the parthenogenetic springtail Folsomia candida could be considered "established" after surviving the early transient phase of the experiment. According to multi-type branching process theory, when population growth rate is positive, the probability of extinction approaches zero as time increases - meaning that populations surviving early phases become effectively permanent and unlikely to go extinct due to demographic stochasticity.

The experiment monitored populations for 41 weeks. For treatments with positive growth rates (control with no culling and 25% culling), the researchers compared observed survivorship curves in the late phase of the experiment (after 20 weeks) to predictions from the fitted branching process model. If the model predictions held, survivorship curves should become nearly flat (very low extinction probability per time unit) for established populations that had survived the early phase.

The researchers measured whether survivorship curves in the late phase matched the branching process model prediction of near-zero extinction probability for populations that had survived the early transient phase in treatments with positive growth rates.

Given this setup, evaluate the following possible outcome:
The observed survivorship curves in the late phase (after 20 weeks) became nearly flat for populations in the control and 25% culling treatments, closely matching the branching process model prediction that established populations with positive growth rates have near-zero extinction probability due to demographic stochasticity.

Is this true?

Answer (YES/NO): NO